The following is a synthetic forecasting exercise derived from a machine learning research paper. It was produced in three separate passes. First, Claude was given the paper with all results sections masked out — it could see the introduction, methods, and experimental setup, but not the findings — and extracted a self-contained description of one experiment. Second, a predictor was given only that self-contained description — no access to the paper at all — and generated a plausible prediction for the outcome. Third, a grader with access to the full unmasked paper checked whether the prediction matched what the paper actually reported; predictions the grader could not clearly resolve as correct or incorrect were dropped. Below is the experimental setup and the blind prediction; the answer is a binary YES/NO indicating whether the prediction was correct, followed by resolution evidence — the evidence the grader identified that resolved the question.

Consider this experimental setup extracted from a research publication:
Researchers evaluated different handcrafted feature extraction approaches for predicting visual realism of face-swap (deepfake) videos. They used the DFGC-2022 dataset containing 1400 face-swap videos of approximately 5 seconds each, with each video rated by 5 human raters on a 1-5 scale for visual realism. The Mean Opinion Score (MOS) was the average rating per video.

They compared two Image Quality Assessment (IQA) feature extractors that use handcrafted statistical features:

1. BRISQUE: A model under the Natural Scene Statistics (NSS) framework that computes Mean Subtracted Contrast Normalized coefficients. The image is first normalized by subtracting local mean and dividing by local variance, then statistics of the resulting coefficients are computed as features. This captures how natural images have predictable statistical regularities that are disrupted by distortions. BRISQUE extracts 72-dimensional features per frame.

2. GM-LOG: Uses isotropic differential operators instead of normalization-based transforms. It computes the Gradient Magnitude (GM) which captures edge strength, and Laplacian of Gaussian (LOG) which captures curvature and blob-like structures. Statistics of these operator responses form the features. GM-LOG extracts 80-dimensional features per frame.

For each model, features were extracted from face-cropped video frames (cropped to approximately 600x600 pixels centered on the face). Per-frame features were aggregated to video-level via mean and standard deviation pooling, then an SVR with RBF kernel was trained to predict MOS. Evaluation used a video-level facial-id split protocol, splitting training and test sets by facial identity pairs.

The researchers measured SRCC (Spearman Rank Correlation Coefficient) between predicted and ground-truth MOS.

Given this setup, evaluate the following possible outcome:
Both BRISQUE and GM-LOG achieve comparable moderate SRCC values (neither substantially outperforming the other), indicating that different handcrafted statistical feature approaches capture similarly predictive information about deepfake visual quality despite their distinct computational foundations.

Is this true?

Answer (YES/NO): NO